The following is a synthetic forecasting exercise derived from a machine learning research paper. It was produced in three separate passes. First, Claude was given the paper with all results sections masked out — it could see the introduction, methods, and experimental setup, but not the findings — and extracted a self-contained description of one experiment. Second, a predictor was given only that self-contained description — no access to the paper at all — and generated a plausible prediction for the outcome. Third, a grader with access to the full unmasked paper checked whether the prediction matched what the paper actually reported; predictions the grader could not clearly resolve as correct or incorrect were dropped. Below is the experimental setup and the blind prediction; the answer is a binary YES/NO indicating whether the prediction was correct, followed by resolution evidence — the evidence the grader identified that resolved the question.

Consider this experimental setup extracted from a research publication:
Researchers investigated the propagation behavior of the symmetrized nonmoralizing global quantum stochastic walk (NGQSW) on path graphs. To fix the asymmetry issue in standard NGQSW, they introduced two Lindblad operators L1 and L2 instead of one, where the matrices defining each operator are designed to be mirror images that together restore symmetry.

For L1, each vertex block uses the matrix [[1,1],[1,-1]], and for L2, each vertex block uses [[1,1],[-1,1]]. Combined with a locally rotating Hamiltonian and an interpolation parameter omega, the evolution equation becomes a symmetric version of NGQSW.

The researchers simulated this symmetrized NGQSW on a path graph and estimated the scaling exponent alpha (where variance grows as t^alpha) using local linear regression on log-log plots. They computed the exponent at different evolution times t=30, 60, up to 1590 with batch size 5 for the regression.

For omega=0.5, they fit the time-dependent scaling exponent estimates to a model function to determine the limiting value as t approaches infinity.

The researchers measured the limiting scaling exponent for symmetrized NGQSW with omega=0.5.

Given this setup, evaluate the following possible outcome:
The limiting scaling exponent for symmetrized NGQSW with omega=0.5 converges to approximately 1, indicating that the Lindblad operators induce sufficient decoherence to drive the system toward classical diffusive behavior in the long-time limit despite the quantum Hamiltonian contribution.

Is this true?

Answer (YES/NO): NO